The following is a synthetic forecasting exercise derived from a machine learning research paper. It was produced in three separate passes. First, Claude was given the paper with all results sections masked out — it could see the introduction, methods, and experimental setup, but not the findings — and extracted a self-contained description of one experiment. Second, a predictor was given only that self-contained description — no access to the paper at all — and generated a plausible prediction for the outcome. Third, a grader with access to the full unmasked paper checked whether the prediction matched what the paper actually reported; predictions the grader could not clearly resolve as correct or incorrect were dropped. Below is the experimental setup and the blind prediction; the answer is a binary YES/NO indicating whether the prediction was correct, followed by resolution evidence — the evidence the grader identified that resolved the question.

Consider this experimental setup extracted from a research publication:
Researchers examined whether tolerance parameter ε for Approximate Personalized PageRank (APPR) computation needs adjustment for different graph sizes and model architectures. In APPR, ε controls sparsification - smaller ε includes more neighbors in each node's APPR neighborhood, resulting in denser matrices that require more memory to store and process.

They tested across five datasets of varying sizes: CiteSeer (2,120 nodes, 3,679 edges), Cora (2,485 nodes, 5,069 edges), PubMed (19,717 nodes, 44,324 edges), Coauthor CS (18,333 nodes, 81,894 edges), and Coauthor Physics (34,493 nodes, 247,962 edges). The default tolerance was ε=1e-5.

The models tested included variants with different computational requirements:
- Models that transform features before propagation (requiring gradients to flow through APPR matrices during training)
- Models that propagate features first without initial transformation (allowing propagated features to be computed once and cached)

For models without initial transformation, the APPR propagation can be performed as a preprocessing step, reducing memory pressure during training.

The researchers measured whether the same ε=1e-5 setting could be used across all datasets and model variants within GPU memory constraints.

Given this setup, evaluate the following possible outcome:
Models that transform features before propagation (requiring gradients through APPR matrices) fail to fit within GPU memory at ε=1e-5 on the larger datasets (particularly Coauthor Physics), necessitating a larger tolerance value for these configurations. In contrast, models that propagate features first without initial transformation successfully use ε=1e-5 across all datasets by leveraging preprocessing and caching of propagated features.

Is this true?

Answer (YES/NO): NO